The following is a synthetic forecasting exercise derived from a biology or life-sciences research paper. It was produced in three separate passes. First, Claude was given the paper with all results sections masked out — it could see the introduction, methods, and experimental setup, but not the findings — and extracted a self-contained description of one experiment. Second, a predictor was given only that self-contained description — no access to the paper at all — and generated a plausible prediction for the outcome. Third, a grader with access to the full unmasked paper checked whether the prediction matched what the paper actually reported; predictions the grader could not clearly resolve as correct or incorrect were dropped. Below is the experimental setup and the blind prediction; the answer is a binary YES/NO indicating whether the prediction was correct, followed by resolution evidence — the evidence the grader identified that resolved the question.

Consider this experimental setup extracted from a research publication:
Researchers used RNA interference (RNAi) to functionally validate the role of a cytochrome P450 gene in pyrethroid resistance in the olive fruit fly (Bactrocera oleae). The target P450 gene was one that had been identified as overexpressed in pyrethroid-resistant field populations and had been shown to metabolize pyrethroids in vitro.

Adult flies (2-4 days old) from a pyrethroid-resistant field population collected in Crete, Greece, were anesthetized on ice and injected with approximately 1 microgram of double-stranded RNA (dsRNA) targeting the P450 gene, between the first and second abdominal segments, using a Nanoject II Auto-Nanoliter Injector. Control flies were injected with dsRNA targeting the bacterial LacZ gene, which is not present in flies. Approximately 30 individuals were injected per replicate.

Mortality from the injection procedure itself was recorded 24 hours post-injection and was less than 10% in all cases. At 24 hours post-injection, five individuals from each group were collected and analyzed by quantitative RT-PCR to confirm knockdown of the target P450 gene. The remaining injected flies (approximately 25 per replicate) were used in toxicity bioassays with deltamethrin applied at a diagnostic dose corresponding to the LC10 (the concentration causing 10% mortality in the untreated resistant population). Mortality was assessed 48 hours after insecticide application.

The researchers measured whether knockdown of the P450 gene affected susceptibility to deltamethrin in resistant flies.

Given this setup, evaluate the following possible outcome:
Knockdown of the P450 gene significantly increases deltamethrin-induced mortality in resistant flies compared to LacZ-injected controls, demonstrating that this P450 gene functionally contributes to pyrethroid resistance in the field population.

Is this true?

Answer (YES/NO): YES